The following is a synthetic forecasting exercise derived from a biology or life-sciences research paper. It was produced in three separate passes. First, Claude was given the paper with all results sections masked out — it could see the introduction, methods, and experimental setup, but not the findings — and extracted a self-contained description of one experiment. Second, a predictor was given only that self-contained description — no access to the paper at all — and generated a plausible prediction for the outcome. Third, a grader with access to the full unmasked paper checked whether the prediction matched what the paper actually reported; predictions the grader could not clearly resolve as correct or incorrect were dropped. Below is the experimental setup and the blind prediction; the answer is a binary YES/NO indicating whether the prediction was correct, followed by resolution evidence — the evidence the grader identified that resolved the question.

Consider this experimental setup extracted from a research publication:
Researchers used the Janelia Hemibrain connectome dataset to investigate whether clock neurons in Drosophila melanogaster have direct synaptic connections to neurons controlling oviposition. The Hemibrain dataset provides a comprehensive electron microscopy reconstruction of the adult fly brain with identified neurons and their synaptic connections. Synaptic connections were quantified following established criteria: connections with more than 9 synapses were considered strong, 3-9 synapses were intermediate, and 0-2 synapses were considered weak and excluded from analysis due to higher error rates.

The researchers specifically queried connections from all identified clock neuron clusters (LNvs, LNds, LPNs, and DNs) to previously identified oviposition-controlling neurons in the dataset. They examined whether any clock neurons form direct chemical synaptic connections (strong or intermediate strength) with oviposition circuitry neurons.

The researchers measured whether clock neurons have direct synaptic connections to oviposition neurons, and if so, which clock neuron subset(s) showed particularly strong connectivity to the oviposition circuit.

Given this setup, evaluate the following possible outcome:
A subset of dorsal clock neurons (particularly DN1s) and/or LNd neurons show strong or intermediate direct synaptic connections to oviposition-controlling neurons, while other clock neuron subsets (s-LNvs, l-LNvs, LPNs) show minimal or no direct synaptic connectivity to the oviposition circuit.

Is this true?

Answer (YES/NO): NO